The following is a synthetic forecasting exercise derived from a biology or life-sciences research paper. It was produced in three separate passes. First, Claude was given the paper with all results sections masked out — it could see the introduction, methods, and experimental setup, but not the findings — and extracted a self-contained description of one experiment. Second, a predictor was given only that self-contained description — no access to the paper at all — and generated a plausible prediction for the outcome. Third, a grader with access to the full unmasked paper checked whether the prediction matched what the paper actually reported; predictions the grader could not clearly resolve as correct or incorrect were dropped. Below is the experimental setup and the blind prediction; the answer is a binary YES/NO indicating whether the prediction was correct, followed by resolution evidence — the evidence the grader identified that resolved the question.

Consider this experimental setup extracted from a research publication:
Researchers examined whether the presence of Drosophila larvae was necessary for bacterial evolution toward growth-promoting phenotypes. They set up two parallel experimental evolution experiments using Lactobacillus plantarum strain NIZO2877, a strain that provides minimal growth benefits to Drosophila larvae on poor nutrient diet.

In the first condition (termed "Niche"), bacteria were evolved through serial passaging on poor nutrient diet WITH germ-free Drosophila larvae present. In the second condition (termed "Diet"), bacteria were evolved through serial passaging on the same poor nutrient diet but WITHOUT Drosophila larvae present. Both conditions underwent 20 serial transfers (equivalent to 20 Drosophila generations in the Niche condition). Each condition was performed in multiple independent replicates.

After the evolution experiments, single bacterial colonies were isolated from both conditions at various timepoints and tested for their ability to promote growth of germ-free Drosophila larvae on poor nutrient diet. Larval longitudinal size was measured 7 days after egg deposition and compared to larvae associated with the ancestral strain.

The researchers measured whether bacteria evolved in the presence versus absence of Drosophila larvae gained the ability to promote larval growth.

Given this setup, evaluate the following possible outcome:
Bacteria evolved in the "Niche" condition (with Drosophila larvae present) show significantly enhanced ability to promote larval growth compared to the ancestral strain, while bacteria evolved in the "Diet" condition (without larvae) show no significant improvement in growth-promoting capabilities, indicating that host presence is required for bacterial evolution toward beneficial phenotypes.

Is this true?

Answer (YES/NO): NO